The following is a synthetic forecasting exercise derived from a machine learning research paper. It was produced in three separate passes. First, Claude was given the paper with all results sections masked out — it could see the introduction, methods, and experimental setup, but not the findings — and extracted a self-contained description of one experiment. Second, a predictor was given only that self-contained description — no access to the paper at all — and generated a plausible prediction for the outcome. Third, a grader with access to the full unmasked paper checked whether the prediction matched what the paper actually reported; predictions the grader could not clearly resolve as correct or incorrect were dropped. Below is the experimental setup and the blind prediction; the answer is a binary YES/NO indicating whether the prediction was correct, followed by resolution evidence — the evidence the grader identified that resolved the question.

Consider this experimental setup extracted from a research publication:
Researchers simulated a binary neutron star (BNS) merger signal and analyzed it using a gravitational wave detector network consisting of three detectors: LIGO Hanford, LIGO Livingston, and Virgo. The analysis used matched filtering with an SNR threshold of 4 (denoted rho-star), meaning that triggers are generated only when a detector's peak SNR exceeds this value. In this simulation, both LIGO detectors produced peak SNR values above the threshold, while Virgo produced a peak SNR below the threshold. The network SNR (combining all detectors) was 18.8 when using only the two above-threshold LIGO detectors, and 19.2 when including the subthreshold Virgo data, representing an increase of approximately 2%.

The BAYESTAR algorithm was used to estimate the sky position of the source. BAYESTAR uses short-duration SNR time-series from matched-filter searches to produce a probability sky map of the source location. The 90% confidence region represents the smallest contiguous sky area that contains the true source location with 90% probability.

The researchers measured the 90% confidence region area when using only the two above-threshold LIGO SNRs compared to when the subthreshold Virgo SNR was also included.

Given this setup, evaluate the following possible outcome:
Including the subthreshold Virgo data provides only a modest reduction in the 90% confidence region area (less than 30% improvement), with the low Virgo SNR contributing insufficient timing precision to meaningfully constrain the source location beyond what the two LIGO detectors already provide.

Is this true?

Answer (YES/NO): NO